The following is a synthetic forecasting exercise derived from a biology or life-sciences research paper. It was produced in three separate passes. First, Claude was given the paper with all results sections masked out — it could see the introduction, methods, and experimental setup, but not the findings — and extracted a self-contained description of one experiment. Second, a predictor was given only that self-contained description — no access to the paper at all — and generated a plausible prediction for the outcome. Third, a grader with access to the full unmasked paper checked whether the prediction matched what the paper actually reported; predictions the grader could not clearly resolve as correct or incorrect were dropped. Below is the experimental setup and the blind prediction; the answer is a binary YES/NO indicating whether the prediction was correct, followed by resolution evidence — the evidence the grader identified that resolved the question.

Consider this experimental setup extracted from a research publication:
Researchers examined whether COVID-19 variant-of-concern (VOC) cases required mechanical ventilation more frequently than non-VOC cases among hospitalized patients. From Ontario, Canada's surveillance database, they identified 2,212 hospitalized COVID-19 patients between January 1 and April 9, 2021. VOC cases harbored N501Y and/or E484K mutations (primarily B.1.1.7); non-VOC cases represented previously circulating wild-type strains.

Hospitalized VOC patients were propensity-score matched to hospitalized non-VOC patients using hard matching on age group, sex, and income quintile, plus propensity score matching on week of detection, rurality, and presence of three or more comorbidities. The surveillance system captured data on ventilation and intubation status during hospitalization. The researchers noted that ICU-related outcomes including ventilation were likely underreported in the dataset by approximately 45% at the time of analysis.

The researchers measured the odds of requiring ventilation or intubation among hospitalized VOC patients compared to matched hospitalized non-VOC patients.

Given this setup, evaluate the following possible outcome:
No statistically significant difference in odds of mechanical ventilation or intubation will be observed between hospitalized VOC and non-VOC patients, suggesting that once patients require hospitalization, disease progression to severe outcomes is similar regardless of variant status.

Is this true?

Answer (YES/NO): YES